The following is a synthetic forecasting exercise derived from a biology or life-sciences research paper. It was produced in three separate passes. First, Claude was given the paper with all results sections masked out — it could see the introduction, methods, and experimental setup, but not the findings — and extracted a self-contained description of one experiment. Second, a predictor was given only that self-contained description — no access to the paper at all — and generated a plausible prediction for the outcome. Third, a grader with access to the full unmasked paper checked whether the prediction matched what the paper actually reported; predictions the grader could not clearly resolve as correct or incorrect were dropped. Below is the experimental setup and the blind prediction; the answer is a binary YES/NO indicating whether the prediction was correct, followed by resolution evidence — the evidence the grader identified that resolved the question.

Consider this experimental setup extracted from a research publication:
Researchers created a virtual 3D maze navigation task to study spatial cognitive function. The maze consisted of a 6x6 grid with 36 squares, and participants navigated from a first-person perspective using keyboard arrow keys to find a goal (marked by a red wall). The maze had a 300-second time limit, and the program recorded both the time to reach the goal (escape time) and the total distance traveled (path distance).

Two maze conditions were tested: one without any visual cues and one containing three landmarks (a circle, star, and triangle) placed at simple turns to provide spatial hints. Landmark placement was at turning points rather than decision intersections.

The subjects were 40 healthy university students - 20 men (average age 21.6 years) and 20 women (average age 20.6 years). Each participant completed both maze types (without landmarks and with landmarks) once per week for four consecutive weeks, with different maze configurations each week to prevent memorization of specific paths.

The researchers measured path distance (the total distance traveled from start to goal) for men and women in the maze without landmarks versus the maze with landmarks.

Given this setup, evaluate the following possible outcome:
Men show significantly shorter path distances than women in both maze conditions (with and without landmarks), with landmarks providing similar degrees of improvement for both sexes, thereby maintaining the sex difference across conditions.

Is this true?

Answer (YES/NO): NO